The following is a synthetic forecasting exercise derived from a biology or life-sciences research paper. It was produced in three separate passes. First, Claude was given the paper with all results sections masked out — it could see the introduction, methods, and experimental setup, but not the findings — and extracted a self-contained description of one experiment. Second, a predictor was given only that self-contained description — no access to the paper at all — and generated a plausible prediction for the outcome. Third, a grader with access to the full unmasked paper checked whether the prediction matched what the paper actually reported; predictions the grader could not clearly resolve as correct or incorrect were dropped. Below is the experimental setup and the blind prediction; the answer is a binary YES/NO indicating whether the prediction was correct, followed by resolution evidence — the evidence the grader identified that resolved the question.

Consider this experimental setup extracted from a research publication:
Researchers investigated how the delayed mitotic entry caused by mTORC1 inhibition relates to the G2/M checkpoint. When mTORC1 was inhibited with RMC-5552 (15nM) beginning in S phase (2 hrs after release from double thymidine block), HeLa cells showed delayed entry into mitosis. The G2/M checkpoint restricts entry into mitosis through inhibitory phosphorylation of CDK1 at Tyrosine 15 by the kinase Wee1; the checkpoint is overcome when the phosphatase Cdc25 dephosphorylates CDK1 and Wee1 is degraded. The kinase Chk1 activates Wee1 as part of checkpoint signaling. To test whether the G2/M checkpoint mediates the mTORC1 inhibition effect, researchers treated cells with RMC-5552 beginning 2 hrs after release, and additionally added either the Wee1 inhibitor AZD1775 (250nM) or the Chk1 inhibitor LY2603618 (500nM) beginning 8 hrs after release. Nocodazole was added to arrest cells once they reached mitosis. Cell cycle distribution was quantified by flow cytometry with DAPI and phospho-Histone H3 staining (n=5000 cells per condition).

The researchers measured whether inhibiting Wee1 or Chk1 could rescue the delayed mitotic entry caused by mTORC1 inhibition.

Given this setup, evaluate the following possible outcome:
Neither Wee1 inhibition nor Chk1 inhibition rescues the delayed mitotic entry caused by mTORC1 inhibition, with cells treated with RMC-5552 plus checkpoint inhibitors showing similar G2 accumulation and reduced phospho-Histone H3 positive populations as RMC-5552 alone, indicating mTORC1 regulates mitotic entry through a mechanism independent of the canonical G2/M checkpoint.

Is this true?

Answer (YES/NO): NO